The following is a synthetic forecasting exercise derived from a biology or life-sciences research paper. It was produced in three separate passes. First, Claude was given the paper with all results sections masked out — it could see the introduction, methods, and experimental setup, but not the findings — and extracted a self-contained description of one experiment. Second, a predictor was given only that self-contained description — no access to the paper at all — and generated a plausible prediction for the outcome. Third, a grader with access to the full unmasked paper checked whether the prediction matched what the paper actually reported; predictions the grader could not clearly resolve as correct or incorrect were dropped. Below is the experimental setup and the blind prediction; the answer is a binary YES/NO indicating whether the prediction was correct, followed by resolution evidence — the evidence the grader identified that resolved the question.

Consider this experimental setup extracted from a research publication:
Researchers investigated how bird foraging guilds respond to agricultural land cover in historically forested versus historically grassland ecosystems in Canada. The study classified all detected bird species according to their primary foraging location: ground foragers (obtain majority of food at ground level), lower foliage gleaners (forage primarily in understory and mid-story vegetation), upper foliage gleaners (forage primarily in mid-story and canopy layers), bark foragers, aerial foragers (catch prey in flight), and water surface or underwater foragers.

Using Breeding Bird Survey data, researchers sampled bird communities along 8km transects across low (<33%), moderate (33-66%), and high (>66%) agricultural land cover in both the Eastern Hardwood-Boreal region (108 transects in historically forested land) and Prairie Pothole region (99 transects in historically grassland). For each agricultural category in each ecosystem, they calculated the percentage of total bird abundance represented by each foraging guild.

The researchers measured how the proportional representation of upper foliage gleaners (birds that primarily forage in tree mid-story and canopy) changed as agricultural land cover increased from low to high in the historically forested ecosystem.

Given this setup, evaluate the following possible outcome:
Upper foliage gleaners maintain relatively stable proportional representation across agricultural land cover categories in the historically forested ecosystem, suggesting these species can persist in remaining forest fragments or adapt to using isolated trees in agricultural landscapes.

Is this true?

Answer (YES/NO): NO